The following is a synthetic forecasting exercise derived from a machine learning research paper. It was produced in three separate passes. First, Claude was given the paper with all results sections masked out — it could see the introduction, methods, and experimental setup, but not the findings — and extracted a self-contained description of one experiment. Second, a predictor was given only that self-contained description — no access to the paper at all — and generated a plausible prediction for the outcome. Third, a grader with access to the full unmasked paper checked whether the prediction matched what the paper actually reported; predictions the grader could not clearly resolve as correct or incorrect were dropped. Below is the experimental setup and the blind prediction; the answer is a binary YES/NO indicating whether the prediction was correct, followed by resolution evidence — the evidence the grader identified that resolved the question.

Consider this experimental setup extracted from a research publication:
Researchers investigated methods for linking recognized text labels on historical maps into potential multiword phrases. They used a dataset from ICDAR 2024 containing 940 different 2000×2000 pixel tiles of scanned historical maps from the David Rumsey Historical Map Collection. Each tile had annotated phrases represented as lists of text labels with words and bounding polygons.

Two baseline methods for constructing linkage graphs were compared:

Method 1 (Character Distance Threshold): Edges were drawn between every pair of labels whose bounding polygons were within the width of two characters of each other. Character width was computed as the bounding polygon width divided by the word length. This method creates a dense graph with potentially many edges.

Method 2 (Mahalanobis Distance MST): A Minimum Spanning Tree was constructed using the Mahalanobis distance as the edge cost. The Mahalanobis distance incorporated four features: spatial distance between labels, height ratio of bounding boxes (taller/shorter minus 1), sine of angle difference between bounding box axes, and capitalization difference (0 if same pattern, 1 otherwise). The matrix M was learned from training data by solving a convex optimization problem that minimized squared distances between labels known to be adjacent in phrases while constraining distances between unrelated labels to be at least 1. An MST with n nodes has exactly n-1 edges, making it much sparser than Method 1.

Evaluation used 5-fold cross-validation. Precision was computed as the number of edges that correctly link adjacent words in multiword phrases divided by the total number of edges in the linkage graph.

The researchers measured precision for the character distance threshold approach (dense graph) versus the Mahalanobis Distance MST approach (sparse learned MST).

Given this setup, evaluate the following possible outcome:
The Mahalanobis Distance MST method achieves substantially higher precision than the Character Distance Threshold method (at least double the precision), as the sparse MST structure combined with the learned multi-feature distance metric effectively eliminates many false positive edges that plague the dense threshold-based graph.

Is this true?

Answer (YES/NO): NO